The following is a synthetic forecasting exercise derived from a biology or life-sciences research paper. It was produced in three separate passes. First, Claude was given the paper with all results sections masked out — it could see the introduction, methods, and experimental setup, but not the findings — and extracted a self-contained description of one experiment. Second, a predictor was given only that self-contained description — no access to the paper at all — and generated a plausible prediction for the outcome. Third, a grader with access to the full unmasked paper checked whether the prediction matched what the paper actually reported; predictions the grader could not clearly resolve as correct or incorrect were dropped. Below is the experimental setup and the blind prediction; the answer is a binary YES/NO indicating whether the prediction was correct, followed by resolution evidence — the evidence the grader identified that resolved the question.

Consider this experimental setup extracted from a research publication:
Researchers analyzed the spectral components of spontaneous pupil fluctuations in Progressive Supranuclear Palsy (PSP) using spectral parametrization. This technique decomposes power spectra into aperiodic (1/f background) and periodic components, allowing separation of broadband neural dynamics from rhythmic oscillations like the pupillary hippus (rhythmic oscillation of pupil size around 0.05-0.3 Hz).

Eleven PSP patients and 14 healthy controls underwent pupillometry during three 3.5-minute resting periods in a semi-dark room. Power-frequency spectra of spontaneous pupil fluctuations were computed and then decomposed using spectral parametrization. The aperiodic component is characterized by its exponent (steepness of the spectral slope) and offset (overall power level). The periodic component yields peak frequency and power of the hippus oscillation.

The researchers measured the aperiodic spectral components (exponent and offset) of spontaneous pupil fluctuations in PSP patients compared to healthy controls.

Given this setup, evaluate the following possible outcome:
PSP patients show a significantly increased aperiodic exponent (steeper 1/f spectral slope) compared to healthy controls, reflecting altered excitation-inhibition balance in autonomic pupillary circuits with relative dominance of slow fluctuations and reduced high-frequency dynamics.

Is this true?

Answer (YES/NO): NO